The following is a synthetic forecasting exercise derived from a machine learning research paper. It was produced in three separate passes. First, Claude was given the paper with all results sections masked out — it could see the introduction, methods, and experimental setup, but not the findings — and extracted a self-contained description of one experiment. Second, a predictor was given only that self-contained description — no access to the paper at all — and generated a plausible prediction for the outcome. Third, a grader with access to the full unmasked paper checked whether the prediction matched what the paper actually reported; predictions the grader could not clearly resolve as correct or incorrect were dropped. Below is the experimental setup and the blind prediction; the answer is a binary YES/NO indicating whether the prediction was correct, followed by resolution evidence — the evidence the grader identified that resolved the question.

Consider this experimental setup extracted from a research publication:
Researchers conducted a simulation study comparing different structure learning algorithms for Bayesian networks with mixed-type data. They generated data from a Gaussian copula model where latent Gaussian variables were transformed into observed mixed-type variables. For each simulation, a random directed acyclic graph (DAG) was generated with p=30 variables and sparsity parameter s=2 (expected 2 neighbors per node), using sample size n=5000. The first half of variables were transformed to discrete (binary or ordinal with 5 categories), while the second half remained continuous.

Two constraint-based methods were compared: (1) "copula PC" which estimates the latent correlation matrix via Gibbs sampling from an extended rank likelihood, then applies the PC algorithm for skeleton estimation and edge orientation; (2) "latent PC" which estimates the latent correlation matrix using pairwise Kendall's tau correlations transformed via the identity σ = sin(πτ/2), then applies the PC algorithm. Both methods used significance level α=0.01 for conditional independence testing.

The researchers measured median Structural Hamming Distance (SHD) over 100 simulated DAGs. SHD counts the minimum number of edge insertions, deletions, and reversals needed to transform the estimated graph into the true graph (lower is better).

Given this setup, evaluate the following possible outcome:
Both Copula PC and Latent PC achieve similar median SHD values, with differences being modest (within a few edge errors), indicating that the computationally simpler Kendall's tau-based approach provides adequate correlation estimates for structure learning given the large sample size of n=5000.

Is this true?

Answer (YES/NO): NO